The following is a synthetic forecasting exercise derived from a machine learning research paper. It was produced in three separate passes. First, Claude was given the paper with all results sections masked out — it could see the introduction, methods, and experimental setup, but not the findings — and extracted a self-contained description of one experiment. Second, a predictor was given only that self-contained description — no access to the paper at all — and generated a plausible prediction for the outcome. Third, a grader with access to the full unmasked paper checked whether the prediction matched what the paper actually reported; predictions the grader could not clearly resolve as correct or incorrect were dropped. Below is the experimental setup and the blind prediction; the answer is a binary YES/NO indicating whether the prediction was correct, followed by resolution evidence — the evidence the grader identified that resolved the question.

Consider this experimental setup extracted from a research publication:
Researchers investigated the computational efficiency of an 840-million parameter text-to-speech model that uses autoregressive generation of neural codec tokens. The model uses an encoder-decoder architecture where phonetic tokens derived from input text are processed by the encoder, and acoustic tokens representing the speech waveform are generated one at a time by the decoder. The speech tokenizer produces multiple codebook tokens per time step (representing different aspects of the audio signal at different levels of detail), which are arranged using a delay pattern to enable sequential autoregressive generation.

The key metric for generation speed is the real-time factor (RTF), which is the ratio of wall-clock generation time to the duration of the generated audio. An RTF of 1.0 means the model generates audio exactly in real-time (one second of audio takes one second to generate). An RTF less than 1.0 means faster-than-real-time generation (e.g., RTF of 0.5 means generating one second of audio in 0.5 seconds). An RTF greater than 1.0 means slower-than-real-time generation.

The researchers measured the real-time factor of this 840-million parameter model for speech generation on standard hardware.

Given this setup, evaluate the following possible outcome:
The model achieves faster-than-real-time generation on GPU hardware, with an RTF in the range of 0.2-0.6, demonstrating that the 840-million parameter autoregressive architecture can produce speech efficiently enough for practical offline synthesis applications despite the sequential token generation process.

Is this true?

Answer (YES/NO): NO